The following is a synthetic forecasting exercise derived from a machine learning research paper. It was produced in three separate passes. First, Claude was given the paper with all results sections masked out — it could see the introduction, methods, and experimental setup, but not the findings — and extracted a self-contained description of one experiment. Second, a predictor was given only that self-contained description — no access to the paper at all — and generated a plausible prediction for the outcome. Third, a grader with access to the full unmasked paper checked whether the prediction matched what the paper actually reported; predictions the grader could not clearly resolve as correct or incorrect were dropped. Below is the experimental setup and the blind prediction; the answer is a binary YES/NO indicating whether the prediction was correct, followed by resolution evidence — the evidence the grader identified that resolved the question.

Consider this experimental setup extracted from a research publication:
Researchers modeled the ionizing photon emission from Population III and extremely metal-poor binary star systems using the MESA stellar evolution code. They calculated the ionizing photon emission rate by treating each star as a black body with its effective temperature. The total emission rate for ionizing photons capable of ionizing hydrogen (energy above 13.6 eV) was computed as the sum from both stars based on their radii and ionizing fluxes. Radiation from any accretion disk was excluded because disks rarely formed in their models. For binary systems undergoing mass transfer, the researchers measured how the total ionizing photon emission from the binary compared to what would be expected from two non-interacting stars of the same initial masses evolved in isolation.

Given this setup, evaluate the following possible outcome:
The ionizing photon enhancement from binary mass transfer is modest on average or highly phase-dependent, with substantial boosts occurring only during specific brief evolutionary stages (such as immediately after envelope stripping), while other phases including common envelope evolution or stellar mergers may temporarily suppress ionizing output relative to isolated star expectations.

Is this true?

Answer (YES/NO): NO